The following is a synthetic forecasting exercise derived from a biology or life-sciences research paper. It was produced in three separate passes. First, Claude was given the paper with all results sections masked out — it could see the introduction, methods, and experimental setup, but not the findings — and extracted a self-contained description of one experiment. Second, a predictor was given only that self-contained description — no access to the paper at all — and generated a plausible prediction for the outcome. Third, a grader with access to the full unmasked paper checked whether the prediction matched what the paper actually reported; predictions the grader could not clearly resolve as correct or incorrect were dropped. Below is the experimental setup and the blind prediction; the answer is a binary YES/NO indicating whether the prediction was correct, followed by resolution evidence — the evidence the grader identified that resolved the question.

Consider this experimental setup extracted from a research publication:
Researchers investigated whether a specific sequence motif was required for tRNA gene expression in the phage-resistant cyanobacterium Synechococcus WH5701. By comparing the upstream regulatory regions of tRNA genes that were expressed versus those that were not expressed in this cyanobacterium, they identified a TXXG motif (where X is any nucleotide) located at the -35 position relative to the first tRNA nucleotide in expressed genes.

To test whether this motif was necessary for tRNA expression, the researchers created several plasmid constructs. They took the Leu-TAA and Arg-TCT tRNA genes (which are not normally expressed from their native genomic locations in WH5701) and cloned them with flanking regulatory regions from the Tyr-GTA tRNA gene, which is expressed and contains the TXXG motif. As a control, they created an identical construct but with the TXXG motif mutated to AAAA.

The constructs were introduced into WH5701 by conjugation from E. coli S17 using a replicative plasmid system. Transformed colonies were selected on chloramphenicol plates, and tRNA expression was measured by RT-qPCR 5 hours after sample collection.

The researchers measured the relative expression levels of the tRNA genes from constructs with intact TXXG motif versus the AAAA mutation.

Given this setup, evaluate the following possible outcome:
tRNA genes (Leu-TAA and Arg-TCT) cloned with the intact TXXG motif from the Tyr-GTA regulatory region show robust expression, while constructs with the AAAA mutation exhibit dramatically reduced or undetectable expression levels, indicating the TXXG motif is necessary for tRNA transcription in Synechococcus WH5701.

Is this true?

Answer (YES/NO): YES